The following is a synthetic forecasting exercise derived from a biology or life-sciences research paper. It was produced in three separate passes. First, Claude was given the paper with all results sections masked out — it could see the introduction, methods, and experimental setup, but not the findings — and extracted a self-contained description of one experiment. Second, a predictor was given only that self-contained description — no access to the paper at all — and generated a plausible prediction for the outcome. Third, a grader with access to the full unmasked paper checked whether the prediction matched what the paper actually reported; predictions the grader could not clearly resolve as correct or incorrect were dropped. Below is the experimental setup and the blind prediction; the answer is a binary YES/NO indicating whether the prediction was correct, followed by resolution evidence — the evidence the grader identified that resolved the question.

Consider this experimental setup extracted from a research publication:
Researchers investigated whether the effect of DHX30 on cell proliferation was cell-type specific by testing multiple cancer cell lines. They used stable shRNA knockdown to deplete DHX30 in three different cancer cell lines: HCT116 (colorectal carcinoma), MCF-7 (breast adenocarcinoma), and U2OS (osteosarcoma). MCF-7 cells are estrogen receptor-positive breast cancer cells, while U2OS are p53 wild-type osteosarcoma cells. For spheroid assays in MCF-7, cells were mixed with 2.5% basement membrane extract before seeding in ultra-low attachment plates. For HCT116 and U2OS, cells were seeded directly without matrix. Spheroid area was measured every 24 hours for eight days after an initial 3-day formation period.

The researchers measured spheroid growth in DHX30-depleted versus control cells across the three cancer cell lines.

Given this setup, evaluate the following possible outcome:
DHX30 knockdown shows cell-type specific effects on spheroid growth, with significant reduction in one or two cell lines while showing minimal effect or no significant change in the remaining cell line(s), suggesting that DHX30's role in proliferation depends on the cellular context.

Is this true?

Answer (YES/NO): YES